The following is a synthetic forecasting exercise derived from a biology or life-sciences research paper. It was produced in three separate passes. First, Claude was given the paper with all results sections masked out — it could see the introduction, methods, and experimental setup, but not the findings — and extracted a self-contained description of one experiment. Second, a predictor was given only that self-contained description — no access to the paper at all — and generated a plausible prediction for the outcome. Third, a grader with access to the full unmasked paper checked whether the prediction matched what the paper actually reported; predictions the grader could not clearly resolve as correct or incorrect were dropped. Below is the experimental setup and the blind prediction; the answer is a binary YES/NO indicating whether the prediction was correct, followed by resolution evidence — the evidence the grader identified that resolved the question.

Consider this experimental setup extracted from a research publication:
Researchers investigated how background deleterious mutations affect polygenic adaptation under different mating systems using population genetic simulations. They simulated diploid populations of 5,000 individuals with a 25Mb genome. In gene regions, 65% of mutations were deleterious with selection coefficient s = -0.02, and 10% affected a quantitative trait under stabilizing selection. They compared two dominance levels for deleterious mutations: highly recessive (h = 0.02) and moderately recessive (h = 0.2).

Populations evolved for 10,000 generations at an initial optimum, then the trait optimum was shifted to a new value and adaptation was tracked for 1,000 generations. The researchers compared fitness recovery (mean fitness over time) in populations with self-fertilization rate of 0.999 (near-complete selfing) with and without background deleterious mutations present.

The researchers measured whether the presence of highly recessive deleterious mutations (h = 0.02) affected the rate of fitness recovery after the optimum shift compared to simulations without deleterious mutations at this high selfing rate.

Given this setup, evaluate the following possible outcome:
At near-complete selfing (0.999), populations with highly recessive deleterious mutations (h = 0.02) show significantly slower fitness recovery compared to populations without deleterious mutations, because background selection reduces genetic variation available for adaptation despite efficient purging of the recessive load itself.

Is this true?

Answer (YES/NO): NO